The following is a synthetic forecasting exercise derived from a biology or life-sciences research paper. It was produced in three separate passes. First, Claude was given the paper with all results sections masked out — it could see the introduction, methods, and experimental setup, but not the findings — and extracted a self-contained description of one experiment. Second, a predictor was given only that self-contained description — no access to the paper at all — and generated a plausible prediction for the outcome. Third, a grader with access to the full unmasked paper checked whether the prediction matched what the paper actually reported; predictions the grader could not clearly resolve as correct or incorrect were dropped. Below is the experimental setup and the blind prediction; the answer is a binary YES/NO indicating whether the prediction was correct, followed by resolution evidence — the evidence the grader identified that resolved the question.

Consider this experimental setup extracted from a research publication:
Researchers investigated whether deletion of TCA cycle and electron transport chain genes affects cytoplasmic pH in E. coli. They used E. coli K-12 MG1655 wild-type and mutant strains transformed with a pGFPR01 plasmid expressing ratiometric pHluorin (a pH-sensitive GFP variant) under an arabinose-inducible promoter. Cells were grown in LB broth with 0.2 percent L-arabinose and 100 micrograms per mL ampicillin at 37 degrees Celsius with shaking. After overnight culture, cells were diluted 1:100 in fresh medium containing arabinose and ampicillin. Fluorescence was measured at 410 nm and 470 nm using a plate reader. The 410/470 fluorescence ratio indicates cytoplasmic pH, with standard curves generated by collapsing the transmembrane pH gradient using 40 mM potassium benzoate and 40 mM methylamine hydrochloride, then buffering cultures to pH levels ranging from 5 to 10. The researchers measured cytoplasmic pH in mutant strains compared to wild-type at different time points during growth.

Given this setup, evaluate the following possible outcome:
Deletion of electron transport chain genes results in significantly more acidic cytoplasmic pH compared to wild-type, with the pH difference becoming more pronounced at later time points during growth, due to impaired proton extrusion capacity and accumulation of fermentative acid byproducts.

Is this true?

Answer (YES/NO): NO